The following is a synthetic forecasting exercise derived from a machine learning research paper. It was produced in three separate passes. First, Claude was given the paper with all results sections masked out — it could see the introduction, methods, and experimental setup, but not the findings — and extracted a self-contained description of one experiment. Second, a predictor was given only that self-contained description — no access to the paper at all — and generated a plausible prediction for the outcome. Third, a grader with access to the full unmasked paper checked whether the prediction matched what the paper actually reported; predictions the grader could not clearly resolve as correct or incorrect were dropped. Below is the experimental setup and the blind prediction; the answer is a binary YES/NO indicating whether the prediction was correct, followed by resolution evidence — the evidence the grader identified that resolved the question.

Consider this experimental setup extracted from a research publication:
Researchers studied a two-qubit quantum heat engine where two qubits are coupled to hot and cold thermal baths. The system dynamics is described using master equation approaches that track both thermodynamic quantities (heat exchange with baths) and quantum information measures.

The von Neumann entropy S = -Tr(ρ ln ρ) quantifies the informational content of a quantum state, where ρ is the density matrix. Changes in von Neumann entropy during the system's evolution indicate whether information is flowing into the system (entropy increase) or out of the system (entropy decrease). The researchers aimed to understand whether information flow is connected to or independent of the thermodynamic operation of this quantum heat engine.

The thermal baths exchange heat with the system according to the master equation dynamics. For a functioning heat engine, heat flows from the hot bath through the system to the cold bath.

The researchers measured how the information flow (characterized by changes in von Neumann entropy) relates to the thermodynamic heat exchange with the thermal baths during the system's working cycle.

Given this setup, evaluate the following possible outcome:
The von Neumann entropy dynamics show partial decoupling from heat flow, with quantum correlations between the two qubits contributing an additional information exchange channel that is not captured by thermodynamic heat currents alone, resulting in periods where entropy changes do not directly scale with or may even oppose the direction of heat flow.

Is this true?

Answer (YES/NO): NO